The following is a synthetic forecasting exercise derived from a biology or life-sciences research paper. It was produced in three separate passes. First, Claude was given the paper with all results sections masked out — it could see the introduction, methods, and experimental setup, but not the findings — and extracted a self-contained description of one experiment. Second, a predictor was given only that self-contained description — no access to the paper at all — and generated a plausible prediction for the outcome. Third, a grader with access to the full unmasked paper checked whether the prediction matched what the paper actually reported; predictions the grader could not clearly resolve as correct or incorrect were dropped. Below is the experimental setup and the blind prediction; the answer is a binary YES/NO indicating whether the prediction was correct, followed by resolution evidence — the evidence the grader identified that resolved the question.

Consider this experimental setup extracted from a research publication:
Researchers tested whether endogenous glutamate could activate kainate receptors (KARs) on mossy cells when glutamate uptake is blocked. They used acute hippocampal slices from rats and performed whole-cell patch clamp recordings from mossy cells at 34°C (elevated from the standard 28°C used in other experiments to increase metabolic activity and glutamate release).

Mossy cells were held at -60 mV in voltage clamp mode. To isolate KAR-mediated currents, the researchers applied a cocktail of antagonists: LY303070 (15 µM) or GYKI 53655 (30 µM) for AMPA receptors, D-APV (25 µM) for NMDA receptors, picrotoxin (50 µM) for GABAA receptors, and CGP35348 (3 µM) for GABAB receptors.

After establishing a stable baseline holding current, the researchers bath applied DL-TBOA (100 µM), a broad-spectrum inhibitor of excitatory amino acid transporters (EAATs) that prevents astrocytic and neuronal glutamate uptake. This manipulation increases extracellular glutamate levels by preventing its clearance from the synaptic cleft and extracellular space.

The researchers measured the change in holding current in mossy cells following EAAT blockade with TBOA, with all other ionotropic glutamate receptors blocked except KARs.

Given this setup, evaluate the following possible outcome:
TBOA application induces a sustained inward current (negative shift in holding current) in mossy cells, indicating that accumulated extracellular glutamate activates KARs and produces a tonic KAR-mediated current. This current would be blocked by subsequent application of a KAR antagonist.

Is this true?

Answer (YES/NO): YES